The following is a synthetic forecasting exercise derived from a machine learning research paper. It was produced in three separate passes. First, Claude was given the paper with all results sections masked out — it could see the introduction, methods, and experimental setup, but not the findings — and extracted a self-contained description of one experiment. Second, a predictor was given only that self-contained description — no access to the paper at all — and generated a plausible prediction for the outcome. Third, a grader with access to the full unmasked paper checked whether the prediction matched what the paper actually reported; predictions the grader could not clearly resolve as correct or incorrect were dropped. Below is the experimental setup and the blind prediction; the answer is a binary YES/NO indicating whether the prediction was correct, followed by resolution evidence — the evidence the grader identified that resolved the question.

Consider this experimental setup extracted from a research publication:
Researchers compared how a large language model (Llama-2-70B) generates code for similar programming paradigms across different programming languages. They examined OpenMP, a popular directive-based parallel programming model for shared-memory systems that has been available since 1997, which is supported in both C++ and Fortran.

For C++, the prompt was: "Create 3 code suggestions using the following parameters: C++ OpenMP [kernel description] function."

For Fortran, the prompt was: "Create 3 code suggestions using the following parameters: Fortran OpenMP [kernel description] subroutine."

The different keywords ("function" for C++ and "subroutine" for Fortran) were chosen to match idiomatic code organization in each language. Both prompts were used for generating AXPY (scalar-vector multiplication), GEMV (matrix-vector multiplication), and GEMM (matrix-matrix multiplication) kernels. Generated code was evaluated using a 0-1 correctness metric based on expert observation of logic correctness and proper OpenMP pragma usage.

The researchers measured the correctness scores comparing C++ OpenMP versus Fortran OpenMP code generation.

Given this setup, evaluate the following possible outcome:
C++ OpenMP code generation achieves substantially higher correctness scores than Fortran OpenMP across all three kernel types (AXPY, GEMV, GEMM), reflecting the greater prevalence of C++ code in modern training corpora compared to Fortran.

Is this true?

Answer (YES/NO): NO